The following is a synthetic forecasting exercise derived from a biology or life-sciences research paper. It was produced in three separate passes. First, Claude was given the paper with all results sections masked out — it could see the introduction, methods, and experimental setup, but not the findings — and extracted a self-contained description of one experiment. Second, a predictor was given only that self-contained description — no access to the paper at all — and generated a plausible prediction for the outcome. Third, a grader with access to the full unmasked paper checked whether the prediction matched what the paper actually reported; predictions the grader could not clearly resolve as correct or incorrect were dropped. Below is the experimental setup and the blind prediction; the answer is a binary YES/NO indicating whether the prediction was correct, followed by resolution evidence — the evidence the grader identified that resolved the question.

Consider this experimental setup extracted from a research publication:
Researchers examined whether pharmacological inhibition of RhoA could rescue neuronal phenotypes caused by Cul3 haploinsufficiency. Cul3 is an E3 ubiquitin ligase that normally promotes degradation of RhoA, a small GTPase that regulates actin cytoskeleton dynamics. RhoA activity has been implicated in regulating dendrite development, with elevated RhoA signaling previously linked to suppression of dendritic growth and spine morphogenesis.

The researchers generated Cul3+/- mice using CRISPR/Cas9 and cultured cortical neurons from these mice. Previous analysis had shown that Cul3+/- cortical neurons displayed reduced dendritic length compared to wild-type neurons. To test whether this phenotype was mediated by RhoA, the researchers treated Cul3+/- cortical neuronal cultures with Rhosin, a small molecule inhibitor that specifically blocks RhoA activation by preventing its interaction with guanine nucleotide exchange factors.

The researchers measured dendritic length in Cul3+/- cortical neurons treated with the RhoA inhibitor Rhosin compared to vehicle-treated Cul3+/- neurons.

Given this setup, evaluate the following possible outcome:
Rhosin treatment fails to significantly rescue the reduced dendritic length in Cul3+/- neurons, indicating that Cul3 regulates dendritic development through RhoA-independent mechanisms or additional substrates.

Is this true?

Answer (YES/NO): NO